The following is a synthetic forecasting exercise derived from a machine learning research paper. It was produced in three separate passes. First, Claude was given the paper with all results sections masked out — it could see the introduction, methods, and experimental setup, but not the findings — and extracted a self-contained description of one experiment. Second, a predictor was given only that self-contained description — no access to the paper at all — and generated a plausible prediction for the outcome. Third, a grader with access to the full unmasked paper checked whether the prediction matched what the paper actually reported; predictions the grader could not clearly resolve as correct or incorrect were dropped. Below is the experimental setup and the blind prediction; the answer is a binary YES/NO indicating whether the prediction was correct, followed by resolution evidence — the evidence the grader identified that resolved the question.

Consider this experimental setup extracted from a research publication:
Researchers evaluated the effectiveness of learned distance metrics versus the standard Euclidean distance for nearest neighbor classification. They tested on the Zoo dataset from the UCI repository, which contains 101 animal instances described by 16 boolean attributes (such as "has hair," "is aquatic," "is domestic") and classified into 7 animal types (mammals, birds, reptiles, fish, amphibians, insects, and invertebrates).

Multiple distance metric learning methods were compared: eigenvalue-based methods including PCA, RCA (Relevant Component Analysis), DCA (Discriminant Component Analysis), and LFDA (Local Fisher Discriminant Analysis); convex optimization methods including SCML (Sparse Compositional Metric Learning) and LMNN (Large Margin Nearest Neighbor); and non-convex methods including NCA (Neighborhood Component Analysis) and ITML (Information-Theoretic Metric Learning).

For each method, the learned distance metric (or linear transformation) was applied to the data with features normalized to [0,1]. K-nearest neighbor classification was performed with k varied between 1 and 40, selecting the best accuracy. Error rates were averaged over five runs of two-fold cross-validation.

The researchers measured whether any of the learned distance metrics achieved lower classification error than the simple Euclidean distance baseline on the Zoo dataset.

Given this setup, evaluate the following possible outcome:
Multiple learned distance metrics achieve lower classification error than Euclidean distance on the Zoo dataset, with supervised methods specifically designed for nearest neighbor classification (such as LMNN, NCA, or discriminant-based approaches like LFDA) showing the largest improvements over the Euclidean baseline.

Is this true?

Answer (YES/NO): NO